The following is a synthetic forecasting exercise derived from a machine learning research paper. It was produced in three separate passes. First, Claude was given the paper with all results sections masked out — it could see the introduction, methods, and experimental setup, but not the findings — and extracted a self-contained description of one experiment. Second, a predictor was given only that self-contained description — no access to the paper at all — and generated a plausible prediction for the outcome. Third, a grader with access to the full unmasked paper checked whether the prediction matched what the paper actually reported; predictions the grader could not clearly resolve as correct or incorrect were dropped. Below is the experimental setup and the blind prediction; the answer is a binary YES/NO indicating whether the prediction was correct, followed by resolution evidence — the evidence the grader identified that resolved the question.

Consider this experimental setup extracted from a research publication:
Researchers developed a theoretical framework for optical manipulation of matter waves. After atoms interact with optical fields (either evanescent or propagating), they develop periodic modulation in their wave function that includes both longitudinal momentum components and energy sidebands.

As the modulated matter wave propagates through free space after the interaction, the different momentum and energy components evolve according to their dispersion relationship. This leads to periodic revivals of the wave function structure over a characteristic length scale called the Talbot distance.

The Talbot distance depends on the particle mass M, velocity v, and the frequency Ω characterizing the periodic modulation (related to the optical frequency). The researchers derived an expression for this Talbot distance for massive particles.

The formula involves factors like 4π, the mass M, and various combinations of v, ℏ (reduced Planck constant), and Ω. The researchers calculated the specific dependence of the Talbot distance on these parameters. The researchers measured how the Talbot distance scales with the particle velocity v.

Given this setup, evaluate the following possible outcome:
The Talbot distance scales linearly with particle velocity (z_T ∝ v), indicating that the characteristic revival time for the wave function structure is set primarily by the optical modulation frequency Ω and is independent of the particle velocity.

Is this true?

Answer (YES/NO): NO